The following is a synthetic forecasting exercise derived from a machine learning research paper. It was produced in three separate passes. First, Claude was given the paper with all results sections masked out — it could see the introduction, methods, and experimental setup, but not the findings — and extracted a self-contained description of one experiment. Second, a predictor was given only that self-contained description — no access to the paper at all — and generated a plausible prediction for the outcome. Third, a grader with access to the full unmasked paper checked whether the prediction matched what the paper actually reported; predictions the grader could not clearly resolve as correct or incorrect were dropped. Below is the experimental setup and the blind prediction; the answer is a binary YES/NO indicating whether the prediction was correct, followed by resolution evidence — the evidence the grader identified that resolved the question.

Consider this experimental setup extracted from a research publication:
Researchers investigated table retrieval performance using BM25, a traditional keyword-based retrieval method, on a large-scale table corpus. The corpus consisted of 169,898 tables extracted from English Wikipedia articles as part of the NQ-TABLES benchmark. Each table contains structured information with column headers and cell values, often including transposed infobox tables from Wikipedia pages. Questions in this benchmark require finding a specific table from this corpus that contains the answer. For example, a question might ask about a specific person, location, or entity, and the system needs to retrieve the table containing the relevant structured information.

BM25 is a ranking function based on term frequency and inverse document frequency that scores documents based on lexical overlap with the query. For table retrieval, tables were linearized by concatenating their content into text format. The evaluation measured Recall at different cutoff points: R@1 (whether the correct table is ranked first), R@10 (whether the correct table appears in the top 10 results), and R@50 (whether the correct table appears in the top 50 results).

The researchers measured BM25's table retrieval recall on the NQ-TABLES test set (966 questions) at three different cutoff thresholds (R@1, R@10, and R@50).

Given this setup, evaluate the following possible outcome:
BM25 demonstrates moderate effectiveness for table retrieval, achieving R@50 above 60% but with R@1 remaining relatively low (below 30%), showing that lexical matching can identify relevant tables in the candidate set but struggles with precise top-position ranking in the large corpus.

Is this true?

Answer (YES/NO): NO